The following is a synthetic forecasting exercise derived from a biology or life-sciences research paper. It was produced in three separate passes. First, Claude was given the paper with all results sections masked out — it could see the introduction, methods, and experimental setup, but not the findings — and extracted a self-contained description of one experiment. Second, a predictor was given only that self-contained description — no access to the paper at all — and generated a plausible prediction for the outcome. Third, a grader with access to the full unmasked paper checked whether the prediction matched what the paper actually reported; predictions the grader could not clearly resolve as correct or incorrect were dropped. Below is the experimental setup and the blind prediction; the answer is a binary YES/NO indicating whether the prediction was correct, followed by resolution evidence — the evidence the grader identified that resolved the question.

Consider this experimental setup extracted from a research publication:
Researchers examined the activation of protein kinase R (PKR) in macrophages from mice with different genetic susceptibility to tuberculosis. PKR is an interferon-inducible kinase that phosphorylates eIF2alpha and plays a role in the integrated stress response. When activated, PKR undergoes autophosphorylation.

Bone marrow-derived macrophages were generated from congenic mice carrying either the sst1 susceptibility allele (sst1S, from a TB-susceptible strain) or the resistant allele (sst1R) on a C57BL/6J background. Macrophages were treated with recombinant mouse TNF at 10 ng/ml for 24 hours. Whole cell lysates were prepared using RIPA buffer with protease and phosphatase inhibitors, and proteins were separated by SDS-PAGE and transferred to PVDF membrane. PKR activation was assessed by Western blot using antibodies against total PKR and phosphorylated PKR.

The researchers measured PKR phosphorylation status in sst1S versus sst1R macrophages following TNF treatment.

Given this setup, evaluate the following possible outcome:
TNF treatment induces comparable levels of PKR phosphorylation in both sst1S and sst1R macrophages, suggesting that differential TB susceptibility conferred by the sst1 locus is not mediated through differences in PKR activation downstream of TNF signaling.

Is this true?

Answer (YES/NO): NO